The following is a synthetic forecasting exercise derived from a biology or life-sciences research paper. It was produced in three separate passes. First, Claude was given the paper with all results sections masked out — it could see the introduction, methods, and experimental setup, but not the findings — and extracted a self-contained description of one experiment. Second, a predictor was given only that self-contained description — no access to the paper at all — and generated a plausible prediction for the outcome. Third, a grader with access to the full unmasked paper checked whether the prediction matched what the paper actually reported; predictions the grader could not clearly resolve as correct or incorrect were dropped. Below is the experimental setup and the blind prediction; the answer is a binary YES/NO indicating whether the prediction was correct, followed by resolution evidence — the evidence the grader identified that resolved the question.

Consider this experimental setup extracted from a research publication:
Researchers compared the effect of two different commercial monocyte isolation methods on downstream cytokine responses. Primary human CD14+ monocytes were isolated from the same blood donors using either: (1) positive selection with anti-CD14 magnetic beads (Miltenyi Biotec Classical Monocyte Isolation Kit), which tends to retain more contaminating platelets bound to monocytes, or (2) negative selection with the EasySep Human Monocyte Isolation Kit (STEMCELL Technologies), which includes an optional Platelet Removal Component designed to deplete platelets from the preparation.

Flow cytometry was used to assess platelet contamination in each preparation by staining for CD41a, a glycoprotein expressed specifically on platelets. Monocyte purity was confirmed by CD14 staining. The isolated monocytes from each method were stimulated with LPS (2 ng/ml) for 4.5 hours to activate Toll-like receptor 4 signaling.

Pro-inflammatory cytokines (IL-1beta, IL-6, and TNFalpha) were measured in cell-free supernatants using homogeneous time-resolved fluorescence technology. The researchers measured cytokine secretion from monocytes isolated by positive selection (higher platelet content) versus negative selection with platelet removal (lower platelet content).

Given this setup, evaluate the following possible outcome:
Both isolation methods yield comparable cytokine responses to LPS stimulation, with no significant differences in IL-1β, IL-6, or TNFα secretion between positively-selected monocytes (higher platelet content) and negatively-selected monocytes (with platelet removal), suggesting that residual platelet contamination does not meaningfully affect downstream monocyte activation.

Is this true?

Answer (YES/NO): NO